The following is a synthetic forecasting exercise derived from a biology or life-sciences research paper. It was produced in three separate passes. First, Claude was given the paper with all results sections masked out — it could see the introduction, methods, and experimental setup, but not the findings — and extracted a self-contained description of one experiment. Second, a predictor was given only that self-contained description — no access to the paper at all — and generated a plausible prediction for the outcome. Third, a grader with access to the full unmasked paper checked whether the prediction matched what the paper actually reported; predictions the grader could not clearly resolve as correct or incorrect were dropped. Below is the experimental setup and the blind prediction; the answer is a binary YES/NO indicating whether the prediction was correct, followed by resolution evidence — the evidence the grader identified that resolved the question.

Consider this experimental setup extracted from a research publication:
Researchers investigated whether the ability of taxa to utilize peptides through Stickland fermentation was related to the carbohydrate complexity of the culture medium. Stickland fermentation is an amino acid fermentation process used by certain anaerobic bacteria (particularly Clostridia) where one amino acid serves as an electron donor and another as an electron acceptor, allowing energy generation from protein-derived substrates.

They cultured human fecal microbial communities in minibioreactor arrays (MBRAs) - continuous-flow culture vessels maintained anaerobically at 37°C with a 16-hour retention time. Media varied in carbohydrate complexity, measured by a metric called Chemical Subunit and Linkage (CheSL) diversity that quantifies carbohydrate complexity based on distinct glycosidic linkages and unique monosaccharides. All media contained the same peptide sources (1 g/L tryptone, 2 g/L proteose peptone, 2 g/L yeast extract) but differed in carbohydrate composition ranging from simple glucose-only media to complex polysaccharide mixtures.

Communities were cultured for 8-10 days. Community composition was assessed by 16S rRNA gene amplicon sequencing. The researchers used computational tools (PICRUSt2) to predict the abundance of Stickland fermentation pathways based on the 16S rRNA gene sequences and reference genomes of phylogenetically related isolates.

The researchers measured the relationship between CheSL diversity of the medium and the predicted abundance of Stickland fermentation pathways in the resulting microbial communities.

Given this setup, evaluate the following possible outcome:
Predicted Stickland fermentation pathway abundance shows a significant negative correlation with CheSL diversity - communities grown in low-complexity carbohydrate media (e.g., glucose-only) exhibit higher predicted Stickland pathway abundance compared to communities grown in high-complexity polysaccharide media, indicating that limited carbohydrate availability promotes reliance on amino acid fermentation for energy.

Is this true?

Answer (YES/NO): NO